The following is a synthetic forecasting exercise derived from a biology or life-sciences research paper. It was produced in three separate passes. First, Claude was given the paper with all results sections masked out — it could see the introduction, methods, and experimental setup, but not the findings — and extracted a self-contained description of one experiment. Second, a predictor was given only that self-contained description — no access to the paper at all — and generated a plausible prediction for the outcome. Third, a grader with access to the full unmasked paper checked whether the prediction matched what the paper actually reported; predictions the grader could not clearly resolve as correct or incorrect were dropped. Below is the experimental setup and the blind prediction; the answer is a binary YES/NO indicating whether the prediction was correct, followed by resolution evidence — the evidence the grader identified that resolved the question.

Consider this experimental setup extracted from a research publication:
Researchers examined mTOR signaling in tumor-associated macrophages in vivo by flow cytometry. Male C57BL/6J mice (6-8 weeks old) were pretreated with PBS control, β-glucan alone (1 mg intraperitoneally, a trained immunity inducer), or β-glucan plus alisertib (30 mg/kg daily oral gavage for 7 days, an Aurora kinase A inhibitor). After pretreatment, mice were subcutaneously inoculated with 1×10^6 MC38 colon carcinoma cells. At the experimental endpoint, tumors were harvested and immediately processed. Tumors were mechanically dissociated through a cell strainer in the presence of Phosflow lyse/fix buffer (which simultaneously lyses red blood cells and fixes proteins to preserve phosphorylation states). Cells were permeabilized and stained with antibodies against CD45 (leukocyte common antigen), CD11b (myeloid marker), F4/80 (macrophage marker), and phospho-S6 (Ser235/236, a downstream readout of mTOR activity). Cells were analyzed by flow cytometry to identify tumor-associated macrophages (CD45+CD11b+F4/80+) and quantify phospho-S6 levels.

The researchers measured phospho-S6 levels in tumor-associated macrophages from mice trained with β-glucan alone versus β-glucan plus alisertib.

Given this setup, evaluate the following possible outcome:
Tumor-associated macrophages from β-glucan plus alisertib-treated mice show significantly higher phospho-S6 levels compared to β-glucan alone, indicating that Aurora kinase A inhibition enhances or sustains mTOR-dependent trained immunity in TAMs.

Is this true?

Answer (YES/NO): NO